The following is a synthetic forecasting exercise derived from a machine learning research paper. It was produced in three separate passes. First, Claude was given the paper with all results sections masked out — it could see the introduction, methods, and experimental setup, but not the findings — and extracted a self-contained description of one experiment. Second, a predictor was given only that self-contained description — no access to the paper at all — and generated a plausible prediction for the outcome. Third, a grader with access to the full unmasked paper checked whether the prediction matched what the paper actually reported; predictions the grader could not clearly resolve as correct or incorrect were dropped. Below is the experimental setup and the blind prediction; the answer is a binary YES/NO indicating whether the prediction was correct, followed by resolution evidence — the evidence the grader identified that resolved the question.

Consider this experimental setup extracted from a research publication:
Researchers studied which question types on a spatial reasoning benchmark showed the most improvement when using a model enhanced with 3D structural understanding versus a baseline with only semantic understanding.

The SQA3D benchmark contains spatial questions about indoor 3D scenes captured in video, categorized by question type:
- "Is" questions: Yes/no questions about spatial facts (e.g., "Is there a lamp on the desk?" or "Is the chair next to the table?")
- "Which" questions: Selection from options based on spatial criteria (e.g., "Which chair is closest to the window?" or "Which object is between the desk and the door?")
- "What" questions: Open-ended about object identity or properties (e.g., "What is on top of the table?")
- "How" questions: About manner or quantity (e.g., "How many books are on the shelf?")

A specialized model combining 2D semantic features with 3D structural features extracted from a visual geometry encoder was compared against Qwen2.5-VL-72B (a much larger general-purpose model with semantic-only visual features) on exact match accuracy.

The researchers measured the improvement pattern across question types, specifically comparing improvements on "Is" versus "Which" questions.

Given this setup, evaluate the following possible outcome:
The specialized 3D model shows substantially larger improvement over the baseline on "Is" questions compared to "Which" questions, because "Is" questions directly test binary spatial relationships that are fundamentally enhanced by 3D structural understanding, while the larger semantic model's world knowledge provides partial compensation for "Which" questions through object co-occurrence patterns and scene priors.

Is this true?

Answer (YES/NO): NO